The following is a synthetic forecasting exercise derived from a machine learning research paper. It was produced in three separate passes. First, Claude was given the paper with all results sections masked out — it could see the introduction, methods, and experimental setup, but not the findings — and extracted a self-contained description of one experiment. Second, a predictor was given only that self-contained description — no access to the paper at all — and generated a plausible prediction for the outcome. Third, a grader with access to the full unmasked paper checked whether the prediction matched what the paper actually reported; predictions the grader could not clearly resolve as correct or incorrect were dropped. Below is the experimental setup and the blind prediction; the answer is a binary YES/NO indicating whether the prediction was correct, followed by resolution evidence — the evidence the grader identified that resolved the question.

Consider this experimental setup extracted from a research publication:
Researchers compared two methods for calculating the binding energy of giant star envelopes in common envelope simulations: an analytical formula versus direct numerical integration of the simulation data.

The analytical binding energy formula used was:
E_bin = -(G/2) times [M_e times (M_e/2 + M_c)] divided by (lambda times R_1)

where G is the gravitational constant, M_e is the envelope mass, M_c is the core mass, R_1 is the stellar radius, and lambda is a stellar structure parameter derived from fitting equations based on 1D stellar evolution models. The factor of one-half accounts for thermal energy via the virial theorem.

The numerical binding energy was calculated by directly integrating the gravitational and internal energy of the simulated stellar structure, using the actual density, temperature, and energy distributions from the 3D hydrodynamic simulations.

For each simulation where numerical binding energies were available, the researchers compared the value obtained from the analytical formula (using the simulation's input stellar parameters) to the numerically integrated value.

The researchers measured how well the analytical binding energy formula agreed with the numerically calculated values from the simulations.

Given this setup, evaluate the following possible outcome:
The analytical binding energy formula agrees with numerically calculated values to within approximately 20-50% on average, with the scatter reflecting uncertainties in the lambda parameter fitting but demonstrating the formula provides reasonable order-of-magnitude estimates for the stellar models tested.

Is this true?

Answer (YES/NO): NO